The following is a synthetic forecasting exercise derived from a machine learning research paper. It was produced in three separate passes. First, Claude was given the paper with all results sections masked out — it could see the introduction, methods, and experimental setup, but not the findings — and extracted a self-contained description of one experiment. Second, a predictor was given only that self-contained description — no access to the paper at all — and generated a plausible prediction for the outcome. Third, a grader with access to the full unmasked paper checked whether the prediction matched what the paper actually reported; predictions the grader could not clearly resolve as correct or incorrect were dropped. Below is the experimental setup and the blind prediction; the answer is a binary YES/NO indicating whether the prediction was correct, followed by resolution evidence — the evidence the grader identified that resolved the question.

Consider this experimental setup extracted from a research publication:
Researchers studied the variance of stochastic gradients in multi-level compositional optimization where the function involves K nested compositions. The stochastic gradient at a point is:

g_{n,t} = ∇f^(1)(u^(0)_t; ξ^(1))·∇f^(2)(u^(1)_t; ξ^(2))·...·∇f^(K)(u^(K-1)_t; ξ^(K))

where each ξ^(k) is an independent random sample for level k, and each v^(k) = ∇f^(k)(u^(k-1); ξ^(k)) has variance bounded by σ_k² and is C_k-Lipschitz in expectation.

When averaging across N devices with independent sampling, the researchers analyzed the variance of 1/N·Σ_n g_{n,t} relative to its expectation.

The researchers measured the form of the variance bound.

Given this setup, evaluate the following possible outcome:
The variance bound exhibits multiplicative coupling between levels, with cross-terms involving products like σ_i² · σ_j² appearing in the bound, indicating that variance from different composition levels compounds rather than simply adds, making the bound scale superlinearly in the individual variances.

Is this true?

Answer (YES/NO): NO